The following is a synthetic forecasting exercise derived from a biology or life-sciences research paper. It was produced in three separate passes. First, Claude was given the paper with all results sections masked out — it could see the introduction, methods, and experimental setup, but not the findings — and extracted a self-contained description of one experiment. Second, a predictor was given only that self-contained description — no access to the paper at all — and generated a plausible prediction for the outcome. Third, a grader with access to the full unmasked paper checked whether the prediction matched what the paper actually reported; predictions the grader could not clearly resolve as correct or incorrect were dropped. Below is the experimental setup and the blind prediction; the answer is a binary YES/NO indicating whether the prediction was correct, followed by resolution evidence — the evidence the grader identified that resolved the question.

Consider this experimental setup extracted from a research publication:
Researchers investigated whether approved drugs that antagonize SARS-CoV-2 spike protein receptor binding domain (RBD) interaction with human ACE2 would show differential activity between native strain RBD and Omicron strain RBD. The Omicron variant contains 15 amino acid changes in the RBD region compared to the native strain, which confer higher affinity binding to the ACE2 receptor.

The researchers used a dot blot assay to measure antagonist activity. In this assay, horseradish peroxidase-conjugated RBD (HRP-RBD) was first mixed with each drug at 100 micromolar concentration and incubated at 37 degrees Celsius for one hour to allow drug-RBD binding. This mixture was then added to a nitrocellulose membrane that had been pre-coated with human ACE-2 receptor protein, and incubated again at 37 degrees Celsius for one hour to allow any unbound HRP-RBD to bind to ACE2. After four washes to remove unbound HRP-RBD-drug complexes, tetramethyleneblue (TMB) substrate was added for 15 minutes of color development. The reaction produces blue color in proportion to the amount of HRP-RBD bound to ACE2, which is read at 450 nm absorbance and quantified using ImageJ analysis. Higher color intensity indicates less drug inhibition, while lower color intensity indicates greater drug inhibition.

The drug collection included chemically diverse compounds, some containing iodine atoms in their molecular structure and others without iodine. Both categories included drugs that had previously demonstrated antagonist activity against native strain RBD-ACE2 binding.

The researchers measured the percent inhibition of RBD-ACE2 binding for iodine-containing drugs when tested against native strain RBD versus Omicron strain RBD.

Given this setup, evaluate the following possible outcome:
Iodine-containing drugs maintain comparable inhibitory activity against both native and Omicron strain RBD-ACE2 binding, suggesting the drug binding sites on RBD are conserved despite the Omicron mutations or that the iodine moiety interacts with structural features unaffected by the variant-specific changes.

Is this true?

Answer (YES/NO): NO